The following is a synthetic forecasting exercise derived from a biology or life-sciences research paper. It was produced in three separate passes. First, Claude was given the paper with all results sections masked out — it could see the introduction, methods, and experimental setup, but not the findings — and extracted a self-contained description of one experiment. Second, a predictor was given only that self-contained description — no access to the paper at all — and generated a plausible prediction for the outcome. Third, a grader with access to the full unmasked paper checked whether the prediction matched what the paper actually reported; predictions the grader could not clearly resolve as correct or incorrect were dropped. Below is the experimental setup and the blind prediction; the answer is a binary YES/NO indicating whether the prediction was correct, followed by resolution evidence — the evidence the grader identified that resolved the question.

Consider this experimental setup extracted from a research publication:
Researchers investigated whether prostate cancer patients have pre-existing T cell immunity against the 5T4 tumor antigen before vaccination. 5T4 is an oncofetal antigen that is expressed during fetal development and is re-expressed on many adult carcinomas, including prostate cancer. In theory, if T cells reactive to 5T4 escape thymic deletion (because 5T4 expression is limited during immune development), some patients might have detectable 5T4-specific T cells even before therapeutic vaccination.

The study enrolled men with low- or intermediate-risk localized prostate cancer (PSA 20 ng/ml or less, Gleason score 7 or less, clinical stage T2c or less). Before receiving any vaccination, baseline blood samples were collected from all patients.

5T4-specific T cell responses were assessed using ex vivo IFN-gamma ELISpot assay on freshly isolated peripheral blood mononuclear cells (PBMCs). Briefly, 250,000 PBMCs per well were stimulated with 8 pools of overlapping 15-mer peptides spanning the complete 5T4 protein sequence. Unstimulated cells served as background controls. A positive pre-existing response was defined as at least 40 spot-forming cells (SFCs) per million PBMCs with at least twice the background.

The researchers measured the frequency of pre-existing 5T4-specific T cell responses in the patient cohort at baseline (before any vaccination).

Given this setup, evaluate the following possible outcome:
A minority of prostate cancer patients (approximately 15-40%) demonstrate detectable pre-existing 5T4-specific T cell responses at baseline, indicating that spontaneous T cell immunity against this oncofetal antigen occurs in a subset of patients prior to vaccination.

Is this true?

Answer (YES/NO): NO